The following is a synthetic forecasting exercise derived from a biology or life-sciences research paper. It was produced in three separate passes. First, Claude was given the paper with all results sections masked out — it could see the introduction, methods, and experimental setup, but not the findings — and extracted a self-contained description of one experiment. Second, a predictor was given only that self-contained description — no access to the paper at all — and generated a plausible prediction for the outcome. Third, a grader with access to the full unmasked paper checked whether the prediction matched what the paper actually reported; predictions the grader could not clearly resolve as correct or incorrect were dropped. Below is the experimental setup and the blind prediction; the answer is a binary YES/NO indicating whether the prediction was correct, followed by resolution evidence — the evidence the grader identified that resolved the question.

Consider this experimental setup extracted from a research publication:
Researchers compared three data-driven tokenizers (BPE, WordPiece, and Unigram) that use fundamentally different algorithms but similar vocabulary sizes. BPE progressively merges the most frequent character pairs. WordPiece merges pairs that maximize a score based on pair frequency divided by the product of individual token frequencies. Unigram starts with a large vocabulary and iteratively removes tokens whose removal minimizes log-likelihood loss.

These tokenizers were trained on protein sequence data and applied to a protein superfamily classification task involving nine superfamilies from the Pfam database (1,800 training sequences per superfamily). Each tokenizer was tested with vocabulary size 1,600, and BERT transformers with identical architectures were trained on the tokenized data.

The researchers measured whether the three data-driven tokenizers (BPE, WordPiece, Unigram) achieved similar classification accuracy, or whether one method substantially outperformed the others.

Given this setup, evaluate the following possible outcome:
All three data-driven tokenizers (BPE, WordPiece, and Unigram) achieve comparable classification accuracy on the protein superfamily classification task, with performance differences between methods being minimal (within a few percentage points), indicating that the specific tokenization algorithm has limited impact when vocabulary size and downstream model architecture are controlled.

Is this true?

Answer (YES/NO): NO